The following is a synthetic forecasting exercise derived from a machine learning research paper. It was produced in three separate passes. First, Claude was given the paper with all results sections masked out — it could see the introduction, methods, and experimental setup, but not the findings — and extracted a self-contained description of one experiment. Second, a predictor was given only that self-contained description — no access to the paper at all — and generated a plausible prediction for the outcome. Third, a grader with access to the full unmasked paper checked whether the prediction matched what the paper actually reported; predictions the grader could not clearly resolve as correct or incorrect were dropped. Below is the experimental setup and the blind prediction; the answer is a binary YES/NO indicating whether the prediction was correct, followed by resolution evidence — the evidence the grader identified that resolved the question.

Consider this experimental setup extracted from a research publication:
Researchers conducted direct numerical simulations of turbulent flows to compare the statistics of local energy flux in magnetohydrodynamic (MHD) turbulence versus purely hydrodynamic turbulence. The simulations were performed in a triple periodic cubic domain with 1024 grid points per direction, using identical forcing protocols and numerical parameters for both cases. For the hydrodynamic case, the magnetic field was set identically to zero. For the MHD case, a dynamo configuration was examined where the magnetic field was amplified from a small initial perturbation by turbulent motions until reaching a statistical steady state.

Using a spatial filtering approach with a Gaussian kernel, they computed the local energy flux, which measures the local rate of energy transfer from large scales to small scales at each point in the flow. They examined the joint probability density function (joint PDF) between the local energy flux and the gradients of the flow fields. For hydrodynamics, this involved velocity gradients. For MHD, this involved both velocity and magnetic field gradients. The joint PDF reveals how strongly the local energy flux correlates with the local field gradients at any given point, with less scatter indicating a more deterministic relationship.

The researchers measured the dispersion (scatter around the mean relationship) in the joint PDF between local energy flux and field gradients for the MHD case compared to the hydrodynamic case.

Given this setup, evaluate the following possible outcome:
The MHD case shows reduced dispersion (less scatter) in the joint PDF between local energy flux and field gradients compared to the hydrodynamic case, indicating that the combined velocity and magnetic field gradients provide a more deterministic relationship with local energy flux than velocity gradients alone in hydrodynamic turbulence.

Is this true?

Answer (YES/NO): NO